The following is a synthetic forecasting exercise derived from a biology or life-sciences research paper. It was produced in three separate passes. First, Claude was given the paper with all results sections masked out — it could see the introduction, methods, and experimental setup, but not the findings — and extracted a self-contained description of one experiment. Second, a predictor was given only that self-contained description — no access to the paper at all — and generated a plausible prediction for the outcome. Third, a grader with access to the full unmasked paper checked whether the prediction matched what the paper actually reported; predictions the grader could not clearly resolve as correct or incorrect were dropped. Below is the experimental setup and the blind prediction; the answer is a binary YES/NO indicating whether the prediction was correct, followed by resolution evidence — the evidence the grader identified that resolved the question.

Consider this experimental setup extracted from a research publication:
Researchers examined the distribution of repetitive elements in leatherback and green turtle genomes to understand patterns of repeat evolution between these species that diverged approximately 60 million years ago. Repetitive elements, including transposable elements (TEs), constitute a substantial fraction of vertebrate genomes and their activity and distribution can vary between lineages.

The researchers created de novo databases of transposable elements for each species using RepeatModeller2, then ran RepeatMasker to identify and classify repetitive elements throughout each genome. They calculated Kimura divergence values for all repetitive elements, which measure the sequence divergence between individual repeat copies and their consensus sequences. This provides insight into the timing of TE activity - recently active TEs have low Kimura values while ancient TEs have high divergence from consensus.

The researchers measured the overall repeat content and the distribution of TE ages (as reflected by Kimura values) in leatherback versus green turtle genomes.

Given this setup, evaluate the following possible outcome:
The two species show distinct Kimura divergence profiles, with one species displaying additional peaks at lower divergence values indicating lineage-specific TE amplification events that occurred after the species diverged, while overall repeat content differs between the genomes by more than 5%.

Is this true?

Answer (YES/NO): NO